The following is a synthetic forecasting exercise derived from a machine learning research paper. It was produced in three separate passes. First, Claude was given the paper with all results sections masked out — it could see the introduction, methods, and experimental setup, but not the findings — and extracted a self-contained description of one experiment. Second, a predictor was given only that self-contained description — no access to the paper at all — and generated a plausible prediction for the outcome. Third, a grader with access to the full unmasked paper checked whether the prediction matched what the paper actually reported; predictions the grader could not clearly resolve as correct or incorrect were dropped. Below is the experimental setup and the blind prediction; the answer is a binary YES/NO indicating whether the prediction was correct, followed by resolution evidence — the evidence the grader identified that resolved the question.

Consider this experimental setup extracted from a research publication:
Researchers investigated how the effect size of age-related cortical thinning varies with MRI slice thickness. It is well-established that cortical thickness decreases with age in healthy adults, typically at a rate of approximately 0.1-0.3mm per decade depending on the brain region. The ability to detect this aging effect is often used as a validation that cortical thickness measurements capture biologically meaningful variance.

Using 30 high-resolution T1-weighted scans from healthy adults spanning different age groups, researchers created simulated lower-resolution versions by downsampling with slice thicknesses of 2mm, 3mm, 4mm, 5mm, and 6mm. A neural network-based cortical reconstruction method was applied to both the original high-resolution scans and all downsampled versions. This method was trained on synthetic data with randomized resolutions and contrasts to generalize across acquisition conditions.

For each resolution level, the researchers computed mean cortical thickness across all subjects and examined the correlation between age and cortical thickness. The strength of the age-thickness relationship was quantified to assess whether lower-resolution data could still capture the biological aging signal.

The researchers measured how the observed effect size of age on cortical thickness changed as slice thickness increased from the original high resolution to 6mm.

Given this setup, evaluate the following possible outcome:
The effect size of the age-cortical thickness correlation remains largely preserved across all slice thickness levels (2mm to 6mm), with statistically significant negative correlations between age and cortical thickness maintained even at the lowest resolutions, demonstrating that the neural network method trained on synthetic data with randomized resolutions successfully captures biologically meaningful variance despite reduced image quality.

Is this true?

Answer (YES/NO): NO